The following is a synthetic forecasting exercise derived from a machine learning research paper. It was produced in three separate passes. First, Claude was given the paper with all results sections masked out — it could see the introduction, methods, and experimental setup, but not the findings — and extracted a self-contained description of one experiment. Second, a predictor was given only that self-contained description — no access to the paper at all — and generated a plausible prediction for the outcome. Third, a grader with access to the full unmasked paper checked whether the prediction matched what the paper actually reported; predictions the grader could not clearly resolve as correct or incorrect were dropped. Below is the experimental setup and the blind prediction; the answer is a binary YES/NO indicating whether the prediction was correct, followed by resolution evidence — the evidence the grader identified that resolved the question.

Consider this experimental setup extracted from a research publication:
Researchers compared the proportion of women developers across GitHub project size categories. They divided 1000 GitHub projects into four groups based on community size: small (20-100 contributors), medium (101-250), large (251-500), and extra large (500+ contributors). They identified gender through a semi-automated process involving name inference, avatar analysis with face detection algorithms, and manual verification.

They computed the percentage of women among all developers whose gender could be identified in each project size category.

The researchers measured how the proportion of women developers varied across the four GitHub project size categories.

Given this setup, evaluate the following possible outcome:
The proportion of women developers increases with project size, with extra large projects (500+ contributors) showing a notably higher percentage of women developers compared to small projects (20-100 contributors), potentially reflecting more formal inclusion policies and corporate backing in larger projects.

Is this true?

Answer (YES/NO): YES